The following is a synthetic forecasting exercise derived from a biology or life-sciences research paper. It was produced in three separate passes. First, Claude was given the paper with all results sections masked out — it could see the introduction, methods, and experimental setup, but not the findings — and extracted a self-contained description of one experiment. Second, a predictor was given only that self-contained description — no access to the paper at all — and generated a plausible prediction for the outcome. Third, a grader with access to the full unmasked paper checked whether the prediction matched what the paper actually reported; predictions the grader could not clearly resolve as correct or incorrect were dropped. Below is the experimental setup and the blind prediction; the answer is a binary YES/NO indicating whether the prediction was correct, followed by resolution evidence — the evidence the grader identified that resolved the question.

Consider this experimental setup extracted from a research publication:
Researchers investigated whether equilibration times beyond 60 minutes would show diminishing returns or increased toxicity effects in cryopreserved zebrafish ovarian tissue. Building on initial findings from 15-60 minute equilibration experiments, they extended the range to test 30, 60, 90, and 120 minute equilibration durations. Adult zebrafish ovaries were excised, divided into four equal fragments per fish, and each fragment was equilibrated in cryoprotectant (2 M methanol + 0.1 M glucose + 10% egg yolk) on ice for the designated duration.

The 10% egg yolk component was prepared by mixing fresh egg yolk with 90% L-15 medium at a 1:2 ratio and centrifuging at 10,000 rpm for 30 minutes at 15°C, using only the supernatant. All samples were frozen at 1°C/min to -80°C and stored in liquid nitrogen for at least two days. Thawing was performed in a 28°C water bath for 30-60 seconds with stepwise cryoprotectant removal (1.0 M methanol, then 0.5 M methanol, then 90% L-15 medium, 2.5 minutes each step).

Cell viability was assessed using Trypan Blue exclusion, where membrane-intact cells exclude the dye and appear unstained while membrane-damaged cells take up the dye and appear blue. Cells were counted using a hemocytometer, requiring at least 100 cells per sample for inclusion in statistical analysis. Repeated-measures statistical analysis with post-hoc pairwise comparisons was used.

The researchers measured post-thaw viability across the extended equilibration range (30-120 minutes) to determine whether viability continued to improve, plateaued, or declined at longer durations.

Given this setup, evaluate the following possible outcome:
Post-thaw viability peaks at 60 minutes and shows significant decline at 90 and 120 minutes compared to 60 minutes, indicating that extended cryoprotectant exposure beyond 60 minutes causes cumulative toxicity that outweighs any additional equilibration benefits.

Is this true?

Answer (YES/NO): NO